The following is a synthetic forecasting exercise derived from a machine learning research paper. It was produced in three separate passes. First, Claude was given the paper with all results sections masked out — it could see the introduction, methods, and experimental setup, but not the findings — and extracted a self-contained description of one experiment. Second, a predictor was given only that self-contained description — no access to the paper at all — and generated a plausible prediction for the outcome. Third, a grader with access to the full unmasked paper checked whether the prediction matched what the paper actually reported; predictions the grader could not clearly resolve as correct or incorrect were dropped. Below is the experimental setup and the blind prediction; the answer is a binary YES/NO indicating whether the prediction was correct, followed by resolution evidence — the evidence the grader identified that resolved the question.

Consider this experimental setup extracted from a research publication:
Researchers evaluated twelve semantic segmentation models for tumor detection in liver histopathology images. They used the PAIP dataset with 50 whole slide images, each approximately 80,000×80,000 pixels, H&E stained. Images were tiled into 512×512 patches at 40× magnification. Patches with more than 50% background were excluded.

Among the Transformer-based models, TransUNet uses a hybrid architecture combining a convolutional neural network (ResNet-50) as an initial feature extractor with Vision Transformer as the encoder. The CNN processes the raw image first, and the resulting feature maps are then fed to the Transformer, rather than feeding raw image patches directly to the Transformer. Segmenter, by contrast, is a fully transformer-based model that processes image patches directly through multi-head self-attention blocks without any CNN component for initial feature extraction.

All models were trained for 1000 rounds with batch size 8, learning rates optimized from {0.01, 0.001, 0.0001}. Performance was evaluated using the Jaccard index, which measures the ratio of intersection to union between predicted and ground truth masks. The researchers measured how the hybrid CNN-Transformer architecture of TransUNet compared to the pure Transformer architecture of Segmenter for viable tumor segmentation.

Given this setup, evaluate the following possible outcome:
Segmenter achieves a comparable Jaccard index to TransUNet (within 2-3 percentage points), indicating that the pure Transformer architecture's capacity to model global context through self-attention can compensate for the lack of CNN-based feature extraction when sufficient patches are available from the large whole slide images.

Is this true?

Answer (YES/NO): NO